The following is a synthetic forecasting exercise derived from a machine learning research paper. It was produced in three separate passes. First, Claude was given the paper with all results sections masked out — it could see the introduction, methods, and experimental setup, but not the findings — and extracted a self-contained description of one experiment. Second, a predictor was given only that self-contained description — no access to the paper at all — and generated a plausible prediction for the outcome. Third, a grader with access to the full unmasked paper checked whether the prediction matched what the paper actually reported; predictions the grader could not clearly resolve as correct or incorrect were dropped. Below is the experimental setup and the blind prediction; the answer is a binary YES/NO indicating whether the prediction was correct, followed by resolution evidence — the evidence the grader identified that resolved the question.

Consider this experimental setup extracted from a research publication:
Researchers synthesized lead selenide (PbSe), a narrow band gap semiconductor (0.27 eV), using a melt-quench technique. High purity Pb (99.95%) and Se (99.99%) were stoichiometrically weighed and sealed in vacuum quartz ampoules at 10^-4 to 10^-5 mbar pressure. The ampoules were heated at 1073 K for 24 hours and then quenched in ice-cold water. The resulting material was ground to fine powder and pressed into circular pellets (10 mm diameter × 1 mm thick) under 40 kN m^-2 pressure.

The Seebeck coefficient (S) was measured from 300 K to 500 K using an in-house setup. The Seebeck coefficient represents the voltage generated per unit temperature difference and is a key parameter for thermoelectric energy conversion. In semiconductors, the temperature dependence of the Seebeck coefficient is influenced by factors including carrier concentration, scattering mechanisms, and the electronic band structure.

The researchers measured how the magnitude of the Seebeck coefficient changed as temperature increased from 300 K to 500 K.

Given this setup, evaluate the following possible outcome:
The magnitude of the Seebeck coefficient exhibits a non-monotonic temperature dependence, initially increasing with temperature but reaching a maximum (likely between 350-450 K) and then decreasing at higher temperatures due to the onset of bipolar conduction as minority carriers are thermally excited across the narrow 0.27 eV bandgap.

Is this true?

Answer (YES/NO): NO